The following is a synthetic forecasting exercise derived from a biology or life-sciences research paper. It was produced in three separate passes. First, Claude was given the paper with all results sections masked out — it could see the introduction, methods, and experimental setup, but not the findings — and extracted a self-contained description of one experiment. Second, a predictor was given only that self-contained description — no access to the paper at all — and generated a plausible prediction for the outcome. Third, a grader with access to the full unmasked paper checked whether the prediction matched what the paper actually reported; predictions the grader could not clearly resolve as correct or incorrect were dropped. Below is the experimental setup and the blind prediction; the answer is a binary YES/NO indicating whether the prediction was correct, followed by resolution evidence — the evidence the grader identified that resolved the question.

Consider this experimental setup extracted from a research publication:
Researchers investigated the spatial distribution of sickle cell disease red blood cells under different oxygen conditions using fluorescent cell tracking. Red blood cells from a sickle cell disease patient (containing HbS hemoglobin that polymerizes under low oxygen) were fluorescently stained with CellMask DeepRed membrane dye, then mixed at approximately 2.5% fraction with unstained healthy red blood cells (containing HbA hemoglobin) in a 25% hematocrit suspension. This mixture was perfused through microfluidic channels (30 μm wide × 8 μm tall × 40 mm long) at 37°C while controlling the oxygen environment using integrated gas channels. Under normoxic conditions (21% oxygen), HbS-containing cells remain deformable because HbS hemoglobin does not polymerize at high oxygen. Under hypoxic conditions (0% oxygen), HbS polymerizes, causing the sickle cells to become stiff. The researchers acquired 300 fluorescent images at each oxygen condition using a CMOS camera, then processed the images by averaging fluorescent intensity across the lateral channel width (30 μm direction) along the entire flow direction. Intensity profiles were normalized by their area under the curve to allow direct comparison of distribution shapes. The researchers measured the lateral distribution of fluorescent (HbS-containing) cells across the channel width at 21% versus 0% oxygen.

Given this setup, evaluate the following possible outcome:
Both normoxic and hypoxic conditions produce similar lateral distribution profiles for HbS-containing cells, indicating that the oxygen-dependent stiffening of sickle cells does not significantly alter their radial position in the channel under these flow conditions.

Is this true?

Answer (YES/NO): NO